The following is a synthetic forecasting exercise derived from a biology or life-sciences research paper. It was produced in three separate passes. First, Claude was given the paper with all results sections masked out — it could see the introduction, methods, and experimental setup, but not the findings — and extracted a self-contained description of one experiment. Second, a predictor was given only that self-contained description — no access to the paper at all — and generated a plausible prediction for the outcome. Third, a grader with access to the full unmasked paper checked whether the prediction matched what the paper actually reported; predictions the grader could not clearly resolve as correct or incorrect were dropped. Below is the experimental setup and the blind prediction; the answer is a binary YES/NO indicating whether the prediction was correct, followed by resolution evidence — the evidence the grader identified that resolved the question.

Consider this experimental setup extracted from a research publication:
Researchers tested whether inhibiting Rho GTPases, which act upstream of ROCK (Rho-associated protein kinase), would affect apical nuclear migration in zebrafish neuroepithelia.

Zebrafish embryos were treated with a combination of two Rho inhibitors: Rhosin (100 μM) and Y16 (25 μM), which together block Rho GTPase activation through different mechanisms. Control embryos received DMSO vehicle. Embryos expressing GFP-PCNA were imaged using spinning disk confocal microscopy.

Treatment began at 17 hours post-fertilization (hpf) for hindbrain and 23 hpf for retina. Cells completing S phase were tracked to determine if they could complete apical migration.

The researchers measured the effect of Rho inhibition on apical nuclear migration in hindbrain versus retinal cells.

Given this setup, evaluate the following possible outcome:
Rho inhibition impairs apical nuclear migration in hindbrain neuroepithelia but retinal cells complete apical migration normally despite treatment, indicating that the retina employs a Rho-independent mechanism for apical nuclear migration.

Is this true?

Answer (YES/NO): YES